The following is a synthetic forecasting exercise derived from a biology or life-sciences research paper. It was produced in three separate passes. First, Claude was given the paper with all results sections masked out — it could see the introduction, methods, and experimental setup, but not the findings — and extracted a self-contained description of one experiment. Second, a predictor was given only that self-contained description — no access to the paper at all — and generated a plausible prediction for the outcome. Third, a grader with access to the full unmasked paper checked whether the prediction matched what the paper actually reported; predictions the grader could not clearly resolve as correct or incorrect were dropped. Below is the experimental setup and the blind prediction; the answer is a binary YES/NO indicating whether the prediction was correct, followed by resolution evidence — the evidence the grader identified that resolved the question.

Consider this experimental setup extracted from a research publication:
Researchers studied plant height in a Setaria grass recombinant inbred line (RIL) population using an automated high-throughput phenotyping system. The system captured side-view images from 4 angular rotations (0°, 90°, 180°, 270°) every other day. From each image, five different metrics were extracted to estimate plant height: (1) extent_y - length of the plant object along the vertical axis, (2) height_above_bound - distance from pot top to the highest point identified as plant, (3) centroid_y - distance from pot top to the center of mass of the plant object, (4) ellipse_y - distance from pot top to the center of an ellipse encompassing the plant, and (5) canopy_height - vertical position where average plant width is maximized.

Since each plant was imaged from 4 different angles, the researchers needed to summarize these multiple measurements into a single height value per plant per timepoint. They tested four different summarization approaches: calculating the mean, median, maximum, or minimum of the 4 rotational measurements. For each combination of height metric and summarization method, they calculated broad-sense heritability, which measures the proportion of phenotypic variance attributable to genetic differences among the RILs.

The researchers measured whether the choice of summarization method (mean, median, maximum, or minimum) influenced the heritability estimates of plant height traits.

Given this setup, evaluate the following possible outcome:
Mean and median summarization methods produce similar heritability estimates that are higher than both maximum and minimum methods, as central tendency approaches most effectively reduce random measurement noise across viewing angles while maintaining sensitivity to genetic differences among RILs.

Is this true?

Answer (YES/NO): NO